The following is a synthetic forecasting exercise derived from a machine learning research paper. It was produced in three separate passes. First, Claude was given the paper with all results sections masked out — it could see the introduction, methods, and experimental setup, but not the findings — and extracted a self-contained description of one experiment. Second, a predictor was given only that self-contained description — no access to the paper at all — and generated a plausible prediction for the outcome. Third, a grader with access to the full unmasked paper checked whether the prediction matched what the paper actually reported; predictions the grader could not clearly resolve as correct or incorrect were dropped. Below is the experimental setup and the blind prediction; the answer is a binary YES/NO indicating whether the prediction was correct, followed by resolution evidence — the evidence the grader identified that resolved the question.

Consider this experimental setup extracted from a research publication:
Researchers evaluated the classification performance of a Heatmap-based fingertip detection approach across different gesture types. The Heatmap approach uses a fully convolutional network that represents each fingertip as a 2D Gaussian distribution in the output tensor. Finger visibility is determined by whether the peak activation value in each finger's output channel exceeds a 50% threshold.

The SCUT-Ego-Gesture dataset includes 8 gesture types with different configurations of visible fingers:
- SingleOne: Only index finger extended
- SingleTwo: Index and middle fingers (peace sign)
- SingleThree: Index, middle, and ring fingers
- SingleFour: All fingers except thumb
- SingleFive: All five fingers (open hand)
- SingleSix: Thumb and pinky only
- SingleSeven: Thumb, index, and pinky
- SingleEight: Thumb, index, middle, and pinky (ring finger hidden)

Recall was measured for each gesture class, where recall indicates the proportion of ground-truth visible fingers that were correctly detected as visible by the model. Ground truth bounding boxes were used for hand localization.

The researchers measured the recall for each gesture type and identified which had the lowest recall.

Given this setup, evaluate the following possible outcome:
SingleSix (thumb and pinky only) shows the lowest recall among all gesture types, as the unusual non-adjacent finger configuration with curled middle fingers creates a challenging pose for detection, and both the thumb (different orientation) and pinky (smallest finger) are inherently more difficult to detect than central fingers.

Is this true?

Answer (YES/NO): NO